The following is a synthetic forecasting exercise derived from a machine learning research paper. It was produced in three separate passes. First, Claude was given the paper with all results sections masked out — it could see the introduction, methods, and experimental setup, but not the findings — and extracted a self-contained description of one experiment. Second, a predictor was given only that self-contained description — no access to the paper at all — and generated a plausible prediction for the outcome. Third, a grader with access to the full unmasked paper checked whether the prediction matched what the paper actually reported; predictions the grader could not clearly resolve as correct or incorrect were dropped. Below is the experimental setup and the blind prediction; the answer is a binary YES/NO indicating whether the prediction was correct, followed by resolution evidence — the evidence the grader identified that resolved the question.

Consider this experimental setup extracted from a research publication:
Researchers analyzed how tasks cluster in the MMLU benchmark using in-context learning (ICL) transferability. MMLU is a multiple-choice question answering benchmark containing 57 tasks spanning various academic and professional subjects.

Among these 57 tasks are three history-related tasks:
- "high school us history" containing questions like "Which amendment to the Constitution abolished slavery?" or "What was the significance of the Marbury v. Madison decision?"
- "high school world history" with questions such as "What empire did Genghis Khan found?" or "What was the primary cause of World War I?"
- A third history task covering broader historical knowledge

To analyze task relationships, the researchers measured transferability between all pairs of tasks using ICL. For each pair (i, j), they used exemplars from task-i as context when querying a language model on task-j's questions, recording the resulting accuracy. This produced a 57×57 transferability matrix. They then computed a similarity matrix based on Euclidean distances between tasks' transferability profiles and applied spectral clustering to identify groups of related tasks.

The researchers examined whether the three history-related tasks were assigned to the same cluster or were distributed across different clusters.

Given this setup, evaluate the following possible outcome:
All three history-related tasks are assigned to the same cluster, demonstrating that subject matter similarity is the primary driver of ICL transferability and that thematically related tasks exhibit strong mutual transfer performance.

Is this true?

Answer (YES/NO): YES